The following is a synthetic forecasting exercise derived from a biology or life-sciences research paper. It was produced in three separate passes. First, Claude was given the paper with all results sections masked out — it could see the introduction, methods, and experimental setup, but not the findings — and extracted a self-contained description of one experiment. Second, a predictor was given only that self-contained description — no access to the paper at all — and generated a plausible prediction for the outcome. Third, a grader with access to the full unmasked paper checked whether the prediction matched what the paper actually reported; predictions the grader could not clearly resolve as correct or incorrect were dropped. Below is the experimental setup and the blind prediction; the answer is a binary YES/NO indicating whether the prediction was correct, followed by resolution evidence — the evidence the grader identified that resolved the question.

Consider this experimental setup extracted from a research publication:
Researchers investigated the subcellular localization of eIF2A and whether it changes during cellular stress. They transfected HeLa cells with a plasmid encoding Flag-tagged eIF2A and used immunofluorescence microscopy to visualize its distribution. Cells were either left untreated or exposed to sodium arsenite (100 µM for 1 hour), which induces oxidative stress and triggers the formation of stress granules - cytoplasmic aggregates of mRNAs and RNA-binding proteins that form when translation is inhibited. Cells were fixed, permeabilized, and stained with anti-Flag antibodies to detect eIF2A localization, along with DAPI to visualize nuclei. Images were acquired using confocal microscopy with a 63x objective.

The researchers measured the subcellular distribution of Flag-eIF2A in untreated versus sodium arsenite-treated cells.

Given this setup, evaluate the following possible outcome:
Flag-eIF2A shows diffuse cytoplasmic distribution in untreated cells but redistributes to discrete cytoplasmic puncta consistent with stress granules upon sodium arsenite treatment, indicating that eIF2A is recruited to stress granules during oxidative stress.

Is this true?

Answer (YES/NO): NO